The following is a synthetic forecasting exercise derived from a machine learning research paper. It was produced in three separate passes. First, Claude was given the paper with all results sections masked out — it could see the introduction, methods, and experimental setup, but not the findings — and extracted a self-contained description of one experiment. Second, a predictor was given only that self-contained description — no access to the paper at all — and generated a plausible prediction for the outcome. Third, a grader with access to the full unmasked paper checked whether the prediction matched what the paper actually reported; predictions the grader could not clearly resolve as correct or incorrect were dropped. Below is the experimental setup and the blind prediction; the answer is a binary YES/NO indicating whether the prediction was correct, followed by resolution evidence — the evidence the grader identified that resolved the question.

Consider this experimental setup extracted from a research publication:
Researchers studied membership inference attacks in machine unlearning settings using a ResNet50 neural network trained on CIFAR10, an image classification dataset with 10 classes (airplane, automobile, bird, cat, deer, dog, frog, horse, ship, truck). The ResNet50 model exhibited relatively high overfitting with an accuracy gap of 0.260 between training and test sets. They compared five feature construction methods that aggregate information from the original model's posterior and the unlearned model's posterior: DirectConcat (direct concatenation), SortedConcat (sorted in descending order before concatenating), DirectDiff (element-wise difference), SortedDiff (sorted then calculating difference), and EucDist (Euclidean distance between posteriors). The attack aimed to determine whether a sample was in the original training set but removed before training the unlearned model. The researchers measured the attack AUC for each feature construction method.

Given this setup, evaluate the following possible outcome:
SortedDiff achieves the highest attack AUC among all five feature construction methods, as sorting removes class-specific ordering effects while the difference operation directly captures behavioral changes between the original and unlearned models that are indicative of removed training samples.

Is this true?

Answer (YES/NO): NO